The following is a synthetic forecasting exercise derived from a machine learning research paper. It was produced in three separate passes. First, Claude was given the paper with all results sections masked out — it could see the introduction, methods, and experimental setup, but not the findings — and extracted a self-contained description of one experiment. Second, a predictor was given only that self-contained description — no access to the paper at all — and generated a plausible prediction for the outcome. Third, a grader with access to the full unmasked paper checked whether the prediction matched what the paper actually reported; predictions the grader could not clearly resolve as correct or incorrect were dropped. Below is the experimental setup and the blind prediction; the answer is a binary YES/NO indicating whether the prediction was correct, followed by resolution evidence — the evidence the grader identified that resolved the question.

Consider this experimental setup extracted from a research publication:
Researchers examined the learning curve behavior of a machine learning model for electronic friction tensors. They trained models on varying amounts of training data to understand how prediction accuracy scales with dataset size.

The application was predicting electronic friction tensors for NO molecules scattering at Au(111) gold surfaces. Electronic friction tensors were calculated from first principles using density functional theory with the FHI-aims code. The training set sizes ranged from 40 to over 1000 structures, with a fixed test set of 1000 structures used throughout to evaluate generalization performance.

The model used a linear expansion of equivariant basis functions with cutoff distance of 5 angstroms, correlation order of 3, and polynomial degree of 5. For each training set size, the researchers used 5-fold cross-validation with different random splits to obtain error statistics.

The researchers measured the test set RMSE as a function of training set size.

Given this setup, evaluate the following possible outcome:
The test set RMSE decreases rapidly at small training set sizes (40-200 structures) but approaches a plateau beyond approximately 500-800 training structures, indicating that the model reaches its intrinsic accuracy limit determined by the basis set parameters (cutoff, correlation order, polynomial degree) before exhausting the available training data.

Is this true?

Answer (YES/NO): NO